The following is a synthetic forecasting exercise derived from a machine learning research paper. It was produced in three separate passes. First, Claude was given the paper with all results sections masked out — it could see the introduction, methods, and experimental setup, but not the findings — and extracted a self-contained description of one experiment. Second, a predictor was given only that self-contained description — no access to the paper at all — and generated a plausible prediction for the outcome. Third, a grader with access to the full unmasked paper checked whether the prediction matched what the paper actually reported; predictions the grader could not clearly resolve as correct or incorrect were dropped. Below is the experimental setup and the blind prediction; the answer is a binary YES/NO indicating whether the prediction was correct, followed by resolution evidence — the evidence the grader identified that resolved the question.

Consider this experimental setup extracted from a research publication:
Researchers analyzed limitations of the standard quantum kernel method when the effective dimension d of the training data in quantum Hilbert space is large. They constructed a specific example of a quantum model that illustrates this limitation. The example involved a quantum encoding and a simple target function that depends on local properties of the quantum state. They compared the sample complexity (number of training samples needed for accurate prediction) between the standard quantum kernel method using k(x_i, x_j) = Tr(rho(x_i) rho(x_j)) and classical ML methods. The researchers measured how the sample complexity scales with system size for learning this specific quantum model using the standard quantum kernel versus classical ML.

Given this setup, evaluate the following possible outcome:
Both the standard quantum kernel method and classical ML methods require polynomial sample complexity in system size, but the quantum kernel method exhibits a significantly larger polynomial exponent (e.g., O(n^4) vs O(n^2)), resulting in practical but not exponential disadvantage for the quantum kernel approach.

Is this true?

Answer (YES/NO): NO